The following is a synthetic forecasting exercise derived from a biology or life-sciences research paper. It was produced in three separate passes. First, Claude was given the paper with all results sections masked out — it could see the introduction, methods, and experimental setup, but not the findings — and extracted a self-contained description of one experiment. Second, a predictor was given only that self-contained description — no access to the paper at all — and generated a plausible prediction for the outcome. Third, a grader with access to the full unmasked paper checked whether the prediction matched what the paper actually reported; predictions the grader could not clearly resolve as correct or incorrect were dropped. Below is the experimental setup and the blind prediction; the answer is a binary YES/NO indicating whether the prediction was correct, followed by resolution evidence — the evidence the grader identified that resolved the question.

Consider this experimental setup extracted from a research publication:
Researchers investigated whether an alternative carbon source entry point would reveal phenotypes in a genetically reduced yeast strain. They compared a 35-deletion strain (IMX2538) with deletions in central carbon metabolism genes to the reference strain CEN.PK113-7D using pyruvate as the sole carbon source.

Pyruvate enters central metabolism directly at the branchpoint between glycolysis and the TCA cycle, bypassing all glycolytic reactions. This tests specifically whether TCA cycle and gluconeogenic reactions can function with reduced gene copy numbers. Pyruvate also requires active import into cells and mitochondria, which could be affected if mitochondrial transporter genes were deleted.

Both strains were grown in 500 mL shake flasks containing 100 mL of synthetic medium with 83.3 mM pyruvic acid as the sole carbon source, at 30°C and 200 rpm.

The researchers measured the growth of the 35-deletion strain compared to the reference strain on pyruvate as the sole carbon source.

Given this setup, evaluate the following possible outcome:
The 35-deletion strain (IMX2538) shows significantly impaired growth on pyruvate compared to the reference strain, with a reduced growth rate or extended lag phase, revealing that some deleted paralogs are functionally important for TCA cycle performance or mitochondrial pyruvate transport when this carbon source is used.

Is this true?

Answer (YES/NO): NO